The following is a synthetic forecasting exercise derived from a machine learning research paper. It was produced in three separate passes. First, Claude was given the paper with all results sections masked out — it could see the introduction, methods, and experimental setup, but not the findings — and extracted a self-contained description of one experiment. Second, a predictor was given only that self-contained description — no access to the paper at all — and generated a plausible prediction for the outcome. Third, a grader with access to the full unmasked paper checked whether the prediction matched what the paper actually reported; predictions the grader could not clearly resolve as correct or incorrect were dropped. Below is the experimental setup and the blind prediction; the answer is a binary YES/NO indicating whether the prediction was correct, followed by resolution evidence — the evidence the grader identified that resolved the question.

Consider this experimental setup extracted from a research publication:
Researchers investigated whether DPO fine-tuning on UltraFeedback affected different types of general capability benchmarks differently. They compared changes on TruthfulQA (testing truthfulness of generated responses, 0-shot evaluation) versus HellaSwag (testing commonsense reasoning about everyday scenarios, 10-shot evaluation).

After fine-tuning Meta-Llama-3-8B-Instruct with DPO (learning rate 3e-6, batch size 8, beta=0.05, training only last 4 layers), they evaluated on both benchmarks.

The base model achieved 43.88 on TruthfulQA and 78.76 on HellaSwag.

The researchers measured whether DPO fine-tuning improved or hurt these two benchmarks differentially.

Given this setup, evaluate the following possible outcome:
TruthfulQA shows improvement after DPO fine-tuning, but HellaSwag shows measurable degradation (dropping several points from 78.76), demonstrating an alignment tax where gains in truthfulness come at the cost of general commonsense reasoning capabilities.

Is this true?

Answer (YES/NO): NO